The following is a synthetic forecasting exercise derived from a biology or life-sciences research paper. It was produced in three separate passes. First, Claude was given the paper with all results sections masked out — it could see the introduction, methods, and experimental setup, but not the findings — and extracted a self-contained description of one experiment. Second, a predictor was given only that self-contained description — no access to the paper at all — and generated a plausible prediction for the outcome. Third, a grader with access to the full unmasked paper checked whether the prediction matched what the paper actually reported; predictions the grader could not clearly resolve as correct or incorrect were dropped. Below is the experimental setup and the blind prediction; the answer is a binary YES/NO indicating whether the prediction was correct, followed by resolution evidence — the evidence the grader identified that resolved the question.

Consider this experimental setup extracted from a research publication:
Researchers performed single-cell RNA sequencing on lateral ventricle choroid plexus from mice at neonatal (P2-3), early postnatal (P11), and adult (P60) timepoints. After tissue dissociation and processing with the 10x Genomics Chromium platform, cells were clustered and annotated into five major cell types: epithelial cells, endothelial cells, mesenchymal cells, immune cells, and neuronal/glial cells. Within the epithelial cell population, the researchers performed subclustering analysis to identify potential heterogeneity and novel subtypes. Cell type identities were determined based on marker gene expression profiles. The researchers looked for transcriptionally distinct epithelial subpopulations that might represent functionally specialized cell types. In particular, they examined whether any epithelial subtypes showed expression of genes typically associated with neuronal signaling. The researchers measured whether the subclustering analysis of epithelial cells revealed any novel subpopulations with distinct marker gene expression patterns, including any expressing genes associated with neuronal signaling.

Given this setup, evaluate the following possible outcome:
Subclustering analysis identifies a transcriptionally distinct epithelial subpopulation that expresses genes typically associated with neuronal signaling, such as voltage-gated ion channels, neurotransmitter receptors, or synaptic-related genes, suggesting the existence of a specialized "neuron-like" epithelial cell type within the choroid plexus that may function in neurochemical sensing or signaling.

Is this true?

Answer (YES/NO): YES